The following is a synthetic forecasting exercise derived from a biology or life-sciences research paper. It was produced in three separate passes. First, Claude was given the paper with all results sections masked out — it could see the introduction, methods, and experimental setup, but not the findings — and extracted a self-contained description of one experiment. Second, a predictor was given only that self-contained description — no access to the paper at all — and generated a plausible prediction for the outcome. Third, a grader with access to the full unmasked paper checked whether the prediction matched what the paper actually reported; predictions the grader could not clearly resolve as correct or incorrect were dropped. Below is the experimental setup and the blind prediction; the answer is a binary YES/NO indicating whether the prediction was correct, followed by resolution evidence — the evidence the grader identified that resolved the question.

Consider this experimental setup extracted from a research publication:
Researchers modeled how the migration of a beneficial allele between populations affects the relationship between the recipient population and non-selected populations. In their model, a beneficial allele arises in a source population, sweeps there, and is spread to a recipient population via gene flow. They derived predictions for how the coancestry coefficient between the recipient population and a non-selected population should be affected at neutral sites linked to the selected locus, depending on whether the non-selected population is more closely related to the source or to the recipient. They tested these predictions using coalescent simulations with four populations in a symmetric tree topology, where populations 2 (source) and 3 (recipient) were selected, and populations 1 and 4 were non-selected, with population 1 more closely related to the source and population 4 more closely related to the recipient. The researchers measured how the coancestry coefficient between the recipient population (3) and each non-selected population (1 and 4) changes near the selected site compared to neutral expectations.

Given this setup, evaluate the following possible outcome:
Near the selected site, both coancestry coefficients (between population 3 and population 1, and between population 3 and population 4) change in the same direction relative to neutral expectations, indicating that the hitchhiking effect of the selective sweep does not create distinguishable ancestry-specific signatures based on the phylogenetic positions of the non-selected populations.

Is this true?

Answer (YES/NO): NO